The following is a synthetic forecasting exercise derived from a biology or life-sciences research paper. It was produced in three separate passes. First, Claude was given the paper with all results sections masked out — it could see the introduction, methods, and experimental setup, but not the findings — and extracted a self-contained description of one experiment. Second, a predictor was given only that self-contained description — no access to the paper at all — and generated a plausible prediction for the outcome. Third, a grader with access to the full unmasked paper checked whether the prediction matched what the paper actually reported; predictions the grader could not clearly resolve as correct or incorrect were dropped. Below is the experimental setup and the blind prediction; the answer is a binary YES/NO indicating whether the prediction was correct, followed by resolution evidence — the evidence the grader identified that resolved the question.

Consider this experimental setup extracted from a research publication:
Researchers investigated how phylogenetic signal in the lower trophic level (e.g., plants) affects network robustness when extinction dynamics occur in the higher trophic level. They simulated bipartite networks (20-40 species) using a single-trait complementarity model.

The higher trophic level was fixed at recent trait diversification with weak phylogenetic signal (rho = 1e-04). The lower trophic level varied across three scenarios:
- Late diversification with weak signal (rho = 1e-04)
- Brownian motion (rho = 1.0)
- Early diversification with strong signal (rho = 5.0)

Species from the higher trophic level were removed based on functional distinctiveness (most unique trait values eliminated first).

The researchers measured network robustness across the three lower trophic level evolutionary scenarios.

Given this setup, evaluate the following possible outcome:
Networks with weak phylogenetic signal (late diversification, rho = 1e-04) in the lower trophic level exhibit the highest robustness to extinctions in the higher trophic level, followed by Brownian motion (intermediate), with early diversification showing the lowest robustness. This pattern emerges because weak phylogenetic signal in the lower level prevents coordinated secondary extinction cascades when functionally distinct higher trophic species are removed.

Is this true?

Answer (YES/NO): NO